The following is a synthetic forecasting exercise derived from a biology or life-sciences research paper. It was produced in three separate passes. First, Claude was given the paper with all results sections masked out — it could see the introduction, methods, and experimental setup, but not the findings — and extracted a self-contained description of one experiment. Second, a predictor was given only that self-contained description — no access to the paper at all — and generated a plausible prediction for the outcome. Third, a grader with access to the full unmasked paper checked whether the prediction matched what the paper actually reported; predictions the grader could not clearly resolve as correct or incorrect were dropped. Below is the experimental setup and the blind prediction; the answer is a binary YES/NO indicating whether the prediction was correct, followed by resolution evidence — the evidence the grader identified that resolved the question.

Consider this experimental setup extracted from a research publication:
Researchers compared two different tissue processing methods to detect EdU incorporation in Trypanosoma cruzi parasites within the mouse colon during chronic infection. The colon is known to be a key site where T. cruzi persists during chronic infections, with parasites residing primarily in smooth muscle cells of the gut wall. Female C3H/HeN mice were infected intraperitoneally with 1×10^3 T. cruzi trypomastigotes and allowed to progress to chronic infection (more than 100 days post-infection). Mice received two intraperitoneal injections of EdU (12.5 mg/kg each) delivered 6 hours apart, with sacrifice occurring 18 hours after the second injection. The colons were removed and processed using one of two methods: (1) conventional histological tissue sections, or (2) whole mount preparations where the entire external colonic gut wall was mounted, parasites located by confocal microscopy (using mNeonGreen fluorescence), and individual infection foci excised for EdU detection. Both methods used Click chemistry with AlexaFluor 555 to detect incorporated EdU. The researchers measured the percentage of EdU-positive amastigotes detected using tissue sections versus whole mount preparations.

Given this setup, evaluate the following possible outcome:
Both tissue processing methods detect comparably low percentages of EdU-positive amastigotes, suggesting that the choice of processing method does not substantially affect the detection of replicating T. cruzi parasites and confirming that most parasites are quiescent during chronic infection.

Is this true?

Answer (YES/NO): NO